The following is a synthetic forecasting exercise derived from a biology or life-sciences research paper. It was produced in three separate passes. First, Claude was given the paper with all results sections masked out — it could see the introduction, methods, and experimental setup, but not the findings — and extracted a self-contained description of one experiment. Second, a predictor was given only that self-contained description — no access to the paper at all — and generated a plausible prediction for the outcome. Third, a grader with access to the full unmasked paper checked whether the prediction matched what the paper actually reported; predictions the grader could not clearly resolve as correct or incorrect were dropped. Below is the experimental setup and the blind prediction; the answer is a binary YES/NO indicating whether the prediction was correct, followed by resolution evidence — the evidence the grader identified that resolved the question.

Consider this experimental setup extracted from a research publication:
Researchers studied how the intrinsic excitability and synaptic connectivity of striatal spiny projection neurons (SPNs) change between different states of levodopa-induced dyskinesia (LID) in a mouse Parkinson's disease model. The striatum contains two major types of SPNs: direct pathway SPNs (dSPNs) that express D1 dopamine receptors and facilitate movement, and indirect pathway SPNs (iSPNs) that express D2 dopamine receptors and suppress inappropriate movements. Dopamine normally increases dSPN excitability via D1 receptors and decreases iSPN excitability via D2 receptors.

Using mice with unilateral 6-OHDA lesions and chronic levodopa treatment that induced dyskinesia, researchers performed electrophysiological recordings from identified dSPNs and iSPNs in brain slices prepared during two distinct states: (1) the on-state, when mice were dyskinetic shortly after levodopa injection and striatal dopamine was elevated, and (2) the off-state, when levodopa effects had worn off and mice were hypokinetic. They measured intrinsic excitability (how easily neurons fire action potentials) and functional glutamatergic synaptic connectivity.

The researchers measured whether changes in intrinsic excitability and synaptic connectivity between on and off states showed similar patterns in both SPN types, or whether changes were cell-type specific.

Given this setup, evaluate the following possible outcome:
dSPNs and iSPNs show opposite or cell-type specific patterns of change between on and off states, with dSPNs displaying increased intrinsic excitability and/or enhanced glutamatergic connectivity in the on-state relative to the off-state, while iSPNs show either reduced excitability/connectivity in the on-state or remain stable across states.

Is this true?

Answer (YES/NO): YES